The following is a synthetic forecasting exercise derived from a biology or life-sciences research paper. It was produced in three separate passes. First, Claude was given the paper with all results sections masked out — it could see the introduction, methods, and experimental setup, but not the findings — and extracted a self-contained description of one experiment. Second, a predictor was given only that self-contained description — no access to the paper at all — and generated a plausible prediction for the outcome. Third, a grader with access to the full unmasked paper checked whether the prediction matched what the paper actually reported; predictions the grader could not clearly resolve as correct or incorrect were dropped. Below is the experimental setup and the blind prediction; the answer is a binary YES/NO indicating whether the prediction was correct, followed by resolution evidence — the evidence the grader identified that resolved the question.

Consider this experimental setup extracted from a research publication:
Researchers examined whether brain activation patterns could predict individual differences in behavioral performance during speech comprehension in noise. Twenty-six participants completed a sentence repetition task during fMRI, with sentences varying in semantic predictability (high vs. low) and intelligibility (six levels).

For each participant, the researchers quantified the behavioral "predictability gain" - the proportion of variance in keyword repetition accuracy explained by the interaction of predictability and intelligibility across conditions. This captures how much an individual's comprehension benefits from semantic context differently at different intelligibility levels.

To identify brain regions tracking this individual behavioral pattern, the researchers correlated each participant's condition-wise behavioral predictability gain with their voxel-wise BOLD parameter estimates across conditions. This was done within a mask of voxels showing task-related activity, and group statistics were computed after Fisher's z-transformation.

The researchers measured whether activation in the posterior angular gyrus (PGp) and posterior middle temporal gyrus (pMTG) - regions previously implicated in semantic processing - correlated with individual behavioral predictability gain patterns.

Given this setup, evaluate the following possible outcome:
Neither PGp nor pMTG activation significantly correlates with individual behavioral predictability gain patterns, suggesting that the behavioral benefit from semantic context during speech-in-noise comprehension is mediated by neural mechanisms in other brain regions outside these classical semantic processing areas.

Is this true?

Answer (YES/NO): NO